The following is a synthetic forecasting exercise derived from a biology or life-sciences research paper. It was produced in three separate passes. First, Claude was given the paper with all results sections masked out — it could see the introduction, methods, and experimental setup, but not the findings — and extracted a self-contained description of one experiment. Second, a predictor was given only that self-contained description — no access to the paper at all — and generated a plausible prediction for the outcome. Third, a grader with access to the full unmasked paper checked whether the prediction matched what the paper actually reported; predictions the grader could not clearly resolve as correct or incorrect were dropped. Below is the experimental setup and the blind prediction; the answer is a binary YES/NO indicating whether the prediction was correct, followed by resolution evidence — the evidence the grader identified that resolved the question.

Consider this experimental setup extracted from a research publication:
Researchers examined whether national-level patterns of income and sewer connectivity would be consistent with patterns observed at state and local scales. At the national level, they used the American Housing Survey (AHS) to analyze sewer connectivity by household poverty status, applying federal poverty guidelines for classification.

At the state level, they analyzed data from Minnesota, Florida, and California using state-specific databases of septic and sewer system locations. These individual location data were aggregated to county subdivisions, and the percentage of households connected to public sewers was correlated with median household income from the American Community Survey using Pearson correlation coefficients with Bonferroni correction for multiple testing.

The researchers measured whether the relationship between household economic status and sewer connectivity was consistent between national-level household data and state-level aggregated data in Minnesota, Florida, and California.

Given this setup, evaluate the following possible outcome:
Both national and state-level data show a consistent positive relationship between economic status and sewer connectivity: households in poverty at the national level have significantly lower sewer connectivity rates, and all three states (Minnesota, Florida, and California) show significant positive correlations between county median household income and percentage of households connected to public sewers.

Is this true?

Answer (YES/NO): NO